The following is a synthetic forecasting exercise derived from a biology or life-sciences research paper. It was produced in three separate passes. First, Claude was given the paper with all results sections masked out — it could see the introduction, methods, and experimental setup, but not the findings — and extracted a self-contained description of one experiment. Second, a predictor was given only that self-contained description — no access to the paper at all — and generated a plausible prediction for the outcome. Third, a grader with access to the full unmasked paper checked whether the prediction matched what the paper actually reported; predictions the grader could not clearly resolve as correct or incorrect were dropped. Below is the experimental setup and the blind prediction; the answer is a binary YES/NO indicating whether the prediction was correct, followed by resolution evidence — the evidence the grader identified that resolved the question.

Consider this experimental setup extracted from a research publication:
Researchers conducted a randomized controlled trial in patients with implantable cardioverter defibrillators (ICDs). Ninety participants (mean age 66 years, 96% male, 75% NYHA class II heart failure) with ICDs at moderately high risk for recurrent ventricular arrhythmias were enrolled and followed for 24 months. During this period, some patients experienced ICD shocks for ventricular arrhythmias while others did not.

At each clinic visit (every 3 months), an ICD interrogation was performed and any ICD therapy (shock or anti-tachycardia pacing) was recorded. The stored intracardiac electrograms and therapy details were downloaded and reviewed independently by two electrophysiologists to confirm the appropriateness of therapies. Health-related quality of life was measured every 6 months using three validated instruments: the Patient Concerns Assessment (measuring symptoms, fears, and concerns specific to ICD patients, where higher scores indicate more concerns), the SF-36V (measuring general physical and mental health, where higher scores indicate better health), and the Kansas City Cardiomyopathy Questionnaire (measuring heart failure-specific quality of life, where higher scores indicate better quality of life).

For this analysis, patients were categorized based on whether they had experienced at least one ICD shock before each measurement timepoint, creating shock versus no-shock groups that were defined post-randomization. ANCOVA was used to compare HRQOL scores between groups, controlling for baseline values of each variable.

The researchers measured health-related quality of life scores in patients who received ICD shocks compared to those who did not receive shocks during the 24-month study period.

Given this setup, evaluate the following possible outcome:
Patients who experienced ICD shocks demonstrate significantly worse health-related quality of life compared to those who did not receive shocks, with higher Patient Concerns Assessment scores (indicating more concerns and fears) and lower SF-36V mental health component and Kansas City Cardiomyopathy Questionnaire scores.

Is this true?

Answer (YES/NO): YES